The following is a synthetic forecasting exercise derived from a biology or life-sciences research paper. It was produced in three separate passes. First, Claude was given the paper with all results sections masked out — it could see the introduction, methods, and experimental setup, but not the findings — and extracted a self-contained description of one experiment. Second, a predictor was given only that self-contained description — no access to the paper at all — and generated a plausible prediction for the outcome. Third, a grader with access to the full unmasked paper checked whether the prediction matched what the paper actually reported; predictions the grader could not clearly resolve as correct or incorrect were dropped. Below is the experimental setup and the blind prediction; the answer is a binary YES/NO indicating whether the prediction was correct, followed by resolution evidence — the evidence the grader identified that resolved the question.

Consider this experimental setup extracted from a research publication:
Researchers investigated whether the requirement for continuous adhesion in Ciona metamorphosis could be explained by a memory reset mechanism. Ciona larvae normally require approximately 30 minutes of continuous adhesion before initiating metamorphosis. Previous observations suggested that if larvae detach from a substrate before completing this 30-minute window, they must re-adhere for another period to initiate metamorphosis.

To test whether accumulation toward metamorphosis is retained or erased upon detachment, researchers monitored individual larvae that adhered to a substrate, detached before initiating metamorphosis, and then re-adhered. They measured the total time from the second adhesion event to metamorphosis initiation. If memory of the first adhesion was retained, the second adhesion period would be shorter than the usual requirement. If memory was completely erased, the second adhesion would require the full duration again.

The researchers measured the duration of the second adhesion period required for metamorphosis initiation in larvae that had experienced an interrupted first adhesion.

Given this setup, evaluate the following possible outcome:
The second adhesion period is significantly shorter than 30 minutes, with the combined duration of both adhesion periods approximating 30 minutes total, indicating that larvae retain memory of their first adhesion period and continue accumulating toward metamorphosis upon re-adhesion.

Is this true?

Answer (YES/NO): NO